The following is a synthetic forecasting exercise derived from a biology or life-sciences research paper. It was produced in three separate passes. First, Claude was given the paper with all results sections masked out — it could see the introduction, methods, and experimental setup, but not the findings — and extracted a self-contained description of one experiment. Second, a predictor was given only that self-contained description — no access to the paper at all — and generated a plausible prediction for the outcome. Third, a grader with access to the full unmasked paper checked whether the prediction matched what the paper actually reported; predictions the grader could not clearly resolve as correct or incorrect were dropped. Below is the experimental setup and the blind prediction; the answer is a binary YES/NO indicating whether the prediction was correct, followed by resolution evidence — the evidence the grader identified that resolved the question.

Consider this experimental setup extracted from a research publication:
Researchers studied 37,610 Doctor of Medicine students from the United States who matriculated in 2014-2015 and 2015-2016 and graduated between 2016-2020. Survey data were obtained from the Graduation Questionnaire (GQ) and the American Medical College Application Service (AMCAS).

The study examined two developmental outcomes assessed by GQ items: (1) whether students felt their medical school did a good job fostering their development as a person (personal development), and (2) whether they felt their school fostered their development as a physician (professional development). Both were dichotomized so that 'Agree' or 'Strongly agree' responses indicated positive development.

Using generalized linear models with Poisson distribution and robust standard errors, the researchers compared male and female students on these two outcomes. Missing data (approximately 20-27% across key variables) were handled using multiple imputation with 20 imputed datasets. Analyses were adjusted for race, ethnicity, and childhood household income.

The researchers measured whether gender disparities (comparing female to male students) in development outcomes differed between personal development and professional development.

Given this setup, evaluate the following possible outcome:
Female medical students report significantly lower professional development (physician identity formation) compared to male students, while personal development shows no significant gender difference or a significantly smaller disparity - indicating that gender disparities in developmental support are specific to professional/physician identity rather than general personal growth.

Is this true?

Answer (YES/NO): NO